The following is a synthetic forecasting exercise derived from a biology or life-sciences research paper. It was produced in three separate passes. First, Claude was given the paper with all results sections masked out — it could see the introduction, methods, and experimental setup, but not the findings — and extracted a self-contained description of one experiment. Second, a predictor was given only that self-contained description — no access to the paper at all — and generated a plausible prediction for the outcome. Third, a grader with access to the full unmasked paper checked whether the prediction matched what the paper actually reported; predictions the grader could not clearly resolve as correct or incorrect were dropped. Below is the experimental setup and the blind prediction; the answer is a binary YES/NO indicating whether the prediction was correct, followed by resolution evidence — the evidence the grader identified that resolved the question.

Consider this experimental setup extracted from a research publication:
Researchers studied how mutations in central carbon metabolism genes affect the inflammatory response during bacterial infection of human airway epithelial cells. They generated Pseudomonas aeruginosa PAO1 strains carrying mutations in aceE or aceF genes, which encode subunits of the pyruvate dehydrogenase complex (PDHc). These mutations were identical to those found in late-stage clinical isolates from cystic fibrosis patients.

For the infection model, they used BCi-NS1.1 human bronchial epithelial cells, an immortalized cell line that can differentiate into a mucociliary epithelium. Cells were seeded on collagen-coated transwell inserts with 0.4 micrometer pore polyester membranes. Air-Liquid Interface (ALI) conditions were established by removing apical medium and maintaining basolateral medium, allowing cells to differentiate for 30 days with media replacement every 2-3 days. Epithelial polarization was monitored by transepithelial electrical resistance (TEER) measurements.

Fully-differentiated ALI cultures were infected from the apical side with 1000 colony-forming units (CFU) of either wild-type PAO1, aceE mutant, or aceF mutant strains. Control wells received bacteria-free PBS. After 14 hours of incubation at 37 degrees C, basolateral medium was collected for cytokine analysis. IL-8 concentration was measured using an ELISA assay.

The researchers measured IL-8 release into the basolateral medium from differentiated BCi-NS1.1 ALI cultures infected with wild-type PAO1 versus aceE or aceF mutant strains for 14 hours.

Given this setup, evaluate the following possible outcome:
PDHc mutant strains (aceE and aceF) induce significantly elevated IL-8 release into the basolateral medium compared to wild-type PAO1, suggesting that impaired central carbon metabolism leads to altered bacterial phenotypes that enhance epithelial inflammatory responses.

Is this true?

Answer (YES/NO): NO